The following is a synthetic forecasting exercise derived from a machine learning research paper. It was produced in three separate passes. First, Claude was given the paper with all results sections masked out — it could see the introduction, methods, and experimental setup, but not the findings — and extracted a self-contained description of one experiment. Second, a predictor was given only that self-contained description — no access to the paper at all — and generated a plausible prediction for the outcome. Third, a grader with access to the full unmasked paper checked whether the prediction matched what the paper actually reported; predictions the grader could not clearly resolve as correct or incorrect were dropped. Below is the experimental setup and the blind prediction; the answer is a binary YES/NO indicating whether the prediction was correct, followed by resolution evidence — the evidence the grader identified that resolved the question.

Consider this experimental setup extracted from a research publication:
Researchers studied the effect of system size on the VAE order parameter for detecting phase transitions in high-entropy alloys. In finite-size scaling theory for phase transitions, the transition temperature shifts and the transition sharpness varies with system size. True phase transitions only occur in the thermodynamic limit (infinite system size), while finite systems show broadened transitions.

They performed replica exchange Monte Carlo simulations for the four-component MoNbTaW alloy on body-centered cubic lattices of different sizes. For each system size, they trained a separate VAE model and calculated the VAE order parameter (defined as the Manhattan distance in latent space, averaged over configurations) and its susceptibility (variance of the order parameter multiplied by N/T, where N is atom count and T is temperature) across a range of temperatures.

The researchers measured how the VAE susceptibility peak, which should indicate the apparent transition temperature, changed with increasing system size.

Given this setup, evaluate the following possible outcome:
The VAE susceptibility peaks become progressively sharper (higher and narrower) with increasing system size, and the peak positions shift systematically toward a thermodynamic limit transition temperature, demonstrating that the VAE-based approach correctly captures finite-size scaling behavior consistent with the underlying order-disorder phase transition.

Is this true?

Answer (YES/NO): NO